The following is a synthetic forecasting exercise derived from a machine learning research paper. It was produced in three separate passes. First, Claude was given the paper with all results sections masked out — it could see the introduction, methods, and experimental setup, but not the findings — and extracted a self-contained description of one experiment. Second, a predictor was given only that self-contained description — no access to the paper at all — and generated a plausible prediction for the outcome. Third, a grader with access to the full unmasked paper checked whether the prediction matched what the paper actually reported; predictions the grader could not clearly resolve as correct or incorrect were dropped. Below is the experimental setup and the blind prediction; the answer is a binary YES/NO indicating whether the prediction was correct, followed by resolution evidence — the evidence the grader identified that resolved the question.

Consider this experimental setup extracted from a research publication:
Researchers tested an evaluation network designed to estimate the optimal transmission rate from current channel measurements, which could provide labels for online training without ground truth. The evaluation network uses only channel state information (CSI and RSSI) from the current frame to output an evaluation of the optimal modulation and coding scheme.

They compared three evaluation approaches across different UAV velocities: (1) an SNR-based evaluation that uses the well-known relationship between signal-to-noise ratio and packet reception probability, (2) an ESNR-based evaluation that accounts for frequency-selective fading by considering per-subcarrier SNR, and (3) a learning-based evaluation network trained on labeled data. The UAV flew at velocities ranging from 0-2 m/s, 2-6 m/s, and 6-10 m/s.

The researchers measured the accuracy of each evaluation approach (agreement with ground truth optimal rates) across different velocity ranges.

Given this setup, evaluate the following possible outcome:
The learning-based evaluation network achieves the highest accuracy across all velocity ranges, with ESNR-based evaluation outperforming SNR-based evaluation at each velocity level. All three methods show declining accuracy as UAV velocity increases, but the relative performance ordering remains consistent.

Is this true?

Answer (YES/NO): NO